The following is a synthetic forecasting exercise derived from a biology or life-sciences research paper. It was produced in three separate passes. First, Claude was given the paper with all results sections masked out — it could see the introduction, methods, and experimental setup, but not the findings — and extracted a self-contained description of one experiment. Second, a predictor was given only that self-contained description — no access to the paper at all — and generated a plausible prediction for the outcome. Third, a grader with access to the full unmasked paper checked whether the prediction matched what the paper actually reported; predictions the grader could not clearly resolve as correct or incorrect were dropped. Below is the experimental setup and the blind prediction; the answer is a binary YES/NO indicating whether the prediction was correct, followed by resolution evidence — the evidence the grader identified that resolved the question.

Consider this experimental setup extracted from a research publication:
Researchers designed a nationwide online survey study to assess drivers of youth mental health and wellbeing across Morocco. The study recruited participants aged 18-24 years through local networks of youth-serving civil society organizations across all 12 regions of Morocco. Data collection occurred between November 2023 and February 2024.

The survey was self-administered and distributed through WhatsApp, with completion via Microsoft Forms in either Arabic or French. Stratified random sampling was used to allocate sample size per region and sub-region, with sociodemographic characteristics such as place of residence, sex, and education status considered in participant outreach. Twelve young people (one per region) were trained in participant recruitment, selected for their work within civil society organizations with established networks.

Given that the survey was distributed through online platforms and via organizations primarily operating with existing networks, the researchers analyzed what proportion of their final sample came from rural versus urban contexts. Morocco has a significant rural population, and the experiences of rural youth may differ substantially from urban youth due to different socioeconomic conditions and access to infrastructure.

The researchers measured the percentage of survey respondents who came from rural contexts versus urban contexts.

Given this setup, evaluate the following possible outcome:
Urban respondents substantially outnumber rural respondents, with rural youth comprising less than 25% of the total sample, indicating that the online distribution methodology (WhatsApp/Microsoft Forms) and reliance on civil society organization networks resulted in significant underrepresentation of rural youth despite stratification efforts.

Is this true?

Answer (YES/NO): YES